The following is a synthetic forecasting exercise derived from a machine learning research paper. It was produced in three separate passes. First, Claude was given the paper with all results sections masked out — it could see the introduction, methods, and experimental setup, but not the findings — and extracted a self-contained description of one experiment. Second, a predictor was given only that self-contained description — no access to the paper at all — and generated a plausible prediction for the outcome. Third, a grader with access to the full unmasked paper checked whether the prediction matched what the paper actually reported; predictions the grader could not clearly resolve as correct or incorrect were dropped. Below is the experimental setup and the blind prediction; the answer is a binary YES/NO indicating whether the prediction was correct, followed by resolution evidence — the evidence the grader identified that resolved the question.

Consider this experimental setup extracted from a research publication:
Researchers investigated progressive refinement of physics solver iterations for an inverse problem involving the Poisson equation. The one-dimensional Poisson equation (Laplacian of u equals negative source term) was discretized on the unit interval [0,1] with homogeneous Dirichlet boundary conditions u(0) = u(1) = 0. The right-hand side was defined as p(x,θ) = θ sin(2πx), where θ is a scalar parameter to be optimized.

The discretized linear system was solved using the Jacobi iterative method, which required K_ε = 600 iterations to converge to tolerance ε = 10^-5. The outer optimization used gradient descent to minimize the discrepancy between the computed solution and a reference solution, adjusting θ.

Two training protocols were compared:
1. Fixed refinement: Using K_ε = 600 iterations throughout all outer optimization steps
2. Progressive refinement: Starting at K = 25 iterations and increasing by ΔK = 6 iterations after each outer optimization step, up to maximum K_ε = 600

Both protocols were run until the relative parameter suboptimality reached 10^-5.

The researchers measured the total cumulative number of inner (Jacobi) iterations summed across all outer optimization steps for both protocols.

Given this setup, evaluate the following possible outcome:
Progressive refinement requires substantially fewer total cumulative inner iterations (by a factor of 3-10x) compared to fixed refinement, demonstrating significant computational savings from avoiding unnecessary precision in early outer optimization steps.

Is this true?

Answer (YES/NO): NO